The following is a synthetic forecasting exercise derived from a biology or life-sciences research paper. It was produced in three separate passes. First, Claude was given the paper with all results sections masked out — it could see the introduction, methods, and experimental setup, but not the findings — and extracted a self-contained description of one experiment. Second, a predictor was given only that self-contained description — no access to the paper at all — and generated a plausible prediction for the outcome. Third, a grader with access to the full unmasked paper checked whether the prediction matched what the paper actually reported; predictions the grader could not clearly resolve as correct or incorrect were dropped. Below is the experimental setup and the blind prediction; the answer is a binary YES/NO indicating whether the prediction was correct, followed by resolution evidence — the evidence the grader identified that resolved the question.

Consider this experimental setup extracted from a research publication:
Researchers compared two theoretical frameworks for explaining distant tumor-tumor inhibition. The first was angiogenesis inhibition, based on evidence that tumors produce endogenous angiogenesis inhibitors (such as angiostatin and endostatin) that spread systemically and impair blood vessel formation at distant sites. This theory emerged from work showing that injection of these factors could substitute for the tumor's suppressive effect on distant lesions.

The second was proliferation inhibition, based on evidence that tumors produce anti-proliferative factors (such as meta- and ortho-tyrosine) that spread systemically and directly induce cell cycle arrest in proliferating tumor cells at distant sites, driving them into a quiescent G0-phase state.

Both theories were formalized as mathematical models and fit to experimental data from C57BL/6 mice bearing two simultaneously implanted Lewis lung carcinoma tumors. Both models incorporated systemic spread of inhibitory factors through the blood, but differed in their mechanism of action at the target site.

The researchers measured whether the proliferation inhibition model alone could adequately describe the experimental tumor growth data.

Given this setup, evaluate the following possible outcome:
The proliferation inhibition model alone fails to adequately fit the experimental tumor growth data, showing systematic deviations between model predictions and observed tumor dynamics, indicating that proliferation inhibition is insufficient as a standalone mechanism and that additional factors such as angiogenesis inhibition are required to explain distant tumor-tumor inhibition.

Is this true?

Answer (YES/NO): NO